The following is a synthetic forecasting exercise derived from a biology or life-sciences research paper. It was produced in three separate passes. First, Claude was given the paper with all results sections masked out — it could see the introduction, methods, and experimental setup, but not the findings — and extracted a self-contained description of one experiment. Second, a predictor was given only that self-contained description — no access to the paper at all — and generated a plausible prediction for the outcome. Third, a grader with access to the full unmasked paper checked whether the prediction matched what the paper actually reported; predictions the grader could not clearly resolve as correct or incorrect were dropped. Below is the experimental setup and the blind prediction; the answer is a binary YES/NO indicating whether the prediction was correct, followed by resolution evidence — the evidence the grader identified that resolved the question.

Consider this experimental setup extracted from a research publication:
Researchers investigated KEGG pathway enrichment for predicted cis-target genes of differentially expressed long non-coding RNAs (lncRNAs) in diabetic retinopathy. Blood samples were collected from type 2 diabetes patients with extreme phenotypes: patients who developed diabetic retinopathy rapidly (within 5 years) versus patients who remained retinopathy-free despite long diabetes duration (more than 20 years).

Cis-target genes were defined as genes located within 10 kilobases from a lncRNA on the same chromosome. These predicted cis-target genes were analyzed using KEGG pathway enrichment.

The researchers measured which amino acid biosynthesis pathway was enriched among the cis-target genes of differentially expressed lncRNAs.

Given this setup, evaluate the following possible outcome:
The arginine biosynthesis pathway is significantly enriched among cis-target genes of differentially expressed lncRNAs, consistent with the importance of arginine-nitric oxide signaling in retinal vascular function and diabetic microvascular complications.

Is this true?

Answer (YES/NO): NO